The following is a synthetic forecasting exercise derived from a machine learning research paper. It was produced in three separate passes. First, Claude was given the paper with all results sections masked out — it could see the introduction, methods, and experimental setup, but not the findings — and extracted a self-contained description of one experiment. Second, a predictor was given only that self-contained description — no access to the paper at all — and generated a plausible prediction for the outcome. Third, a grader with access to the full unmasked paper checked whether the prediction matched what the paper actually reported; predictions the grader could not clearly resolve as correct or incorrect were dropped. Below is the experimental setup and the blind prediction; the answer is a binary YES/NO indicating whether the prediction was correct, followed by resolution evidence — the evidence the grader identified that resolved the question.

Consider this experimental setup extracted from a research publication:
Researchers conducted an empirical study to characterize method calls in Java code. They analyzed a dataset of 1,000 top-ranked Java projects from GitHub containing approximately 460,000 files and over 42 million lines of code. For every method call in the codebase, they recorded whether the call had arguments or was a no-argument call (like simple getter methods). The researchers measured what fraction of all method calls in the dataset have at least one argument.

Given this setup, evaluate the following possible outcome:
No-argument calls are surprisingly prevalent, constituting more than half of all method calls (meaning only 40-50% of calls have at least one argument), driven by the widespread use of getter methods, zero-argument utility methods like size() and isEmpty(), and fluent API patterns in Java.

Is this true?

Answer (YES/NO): NO